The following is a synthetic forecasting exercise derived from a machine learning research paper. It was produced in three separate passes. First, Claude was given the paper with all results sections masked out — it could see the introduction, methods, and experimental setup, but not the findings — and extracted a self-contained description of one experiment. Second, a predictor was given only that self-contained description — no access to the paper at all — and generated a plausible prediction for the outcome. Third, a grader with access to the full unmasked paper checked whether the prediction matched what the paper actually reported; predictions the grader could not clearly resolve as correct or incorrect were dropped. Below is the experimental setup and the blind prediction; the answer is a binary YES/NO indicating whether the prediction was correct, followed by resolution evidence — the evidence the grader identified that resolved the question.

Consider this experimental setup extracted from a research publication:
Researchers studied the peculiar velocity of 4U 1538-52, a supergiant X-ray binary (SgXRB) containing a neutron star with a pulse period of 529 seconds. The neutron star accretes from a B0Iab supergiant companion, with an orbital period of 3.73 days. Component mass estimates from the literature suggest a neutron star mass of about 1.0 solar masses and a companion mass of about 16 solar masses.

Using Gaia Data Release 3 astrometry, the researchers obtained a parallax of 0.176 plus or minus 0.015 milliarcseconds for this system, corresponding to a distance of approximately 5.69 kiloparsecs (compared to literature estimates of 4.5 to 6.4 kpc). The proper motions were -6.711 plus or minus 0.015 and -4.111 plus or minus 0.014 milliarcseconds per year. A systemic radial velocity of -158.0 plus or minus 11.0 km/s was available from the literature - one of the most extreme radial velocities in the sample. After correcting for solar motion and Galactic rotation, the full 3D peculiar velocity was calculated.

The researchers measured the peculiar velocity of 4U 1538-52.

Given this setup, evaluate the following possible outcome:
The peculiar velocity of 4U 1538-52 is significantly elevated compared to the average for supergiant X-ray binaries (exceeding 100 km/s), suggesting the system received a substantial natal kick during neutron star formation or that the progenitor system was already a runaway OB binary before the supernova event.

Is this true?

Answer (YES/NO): NO